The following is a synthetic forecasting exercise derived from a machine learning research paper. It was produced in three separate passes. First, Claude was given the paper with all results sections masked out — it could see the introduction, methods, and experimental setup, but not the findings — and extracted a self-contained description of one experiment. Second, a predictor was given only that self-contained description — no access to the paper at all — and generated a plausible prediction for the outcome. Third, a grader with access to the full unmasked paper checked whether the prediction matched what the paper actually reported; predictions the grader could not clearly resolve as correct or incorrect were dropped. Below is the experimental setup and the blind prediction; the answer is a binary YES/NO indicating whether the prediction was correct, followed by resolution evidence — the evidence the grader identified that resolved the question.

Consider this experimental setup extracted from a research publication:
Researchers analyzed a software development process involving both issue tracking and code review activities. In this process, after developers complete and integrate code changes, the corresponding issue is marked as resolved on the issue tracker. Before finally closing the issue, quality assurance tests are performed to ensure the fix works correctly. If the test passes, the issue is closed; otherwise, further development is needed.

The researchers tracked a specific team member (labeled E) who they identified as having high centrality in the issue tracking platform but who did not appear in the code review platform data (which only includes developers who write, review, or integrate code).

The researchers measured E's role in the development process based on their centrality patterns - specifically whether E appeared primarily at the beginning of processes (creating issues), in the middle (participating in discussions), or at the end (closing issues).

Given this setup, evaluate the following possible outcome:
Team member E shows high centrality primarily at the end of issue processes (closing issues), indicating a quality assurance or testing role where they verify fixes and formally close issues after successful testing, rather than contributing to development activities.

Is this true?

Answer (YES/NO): YES